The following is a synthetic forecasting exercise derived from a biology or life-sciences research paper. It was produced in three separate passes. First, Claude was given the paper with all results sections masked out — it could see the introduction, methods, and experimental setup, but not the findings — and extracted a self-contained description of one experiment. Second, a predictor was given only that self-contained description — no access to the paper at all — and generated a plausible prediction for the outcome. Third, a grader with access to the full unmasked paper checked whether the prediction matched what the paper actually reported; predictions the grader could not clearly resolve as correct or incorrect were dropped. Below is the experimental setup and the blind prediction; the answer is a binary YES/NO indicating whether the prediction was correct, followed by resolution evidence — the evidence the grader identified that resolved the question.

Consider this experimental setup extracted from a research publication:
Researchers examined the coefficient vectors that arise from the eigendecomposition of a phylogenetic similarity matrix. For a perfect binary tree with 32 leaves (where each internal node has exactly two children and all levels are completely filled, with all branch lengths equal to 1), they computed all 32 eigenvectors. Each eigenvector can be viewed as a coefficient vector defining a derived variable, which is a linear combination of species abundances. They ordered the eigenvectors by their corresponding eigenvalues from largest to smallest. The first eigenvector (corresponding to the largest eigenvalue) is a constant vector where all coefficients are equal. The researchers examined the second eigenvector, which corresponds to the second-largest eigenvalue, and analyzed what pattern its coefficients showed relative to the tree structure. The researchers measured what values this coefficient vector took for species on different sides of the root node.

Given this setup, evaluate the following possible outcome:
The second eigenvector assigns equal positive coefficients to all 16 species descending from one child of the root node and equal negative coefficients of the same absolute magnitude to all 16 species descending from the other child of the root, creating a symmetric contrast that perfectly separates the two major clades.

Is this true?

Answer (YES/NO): YES